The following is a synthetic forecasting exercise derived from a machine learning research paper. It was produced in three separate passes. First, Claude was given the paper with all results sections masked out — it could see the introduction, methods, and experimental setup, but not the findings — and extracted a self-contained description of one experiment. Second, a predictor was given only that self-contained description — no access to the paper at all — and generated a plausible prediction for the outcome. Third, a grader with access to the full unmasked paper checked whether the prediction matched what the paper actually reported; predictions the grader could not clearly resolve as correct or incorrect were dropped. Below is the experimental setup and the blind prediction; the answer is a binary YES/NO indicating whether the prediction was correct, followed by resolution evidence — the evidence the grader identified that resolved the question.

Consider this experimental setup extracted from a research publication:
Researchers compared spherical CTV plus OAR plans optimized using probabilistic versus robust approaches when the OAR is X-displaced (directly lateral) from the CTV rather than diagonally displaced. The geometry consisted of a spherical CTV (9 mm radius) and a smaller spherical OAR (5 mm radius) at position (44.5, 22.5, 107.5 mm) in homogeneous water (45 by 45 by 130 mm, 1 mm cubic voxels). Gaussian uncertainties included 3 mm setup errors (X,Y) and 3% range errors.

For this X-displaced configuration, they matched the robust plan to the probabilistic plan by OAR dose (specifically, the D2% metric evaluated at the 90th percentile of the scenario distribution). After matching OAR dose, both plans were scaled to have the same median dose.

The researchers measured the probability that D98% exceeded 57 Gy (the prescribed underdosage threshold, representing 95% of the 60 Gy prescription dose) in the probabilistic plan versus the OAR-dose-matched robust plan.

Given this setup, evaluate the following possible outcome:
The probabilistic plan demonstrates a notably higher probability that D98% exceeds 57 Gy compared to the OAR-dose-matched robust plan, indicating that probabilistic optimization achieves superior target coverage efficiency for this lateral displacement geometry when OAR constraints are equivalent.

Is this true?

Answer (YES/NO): YES